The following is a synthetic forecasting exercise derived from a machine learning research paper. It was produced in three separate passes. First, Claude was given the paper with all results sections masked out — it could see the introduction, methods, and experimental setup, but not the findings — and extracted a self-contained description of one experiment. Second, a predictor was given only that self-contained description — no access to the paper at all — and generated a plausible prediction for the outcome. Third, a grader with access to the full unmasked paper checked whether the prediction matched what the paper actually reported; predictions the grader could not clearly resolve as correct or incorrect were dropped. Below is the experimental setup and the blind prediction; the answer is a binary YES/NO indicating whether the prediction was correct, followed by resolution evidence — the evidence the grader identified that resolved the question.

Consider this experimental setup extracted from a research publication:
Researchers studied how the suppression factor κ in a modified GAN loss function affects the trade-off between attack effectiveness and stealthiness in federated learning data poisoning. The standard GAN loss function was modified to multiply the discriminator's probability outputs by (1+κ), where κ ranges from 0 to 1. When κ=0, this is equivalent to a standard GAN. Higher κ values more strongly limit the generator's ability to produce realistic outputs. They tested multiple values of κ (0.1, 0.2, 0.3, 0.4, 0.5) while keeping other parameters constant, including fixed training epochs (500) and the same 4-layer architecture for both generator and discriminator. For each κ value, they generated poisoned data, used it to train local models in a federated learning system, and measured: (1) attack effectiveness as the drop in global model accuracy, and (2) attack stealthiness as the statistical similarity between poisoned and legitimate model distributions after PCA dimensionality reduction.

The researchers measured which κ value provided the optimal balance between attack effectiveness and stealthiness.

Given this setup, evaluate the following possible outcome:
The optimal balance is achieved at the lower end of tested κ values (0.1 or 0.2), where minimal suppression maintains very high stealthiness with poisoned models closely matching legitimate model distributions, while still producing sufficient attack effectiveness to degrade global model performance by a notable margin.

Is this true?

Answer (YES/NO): NO